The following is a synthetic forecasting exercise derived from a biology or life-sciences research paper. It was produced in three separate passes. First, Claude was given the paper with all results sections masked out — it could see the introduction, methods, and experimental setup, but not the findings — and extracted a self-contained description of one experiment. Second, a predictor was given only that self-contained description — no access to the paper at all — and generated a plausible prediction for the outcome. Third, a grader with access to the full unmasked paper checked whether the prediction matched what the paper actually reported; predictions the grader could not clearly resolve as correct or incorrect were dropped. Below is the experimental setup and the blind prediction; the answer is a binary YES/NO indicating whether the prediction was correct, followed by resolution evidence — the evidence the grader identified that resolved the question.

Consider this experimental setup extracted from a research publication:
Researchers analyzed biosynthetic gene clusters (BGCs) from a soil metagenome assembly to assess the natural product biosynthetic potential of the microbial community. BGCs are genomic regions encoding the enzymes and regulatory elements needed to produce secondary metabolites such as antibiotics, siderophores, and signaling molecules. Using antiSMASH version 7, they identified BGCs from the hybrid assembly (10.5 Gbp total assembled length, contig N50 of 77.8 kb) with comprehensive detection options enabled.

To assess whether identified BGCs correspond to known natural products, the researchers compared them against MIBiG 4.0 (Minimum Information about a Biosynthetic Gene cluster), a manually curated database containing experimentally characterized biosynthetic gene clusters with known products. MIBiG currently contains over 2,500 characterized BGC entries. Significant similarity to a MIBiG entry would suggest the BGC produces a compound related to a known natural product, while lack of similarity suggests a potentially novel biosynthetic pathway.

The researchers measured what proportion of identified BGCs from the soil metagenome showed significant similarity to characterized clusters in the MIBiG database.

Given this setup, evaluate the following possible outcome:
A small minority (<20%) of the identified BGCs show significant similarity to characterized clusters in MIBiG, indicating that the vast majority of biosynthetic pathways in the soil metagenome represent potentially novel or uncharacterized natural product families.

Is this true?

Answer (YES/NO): YES